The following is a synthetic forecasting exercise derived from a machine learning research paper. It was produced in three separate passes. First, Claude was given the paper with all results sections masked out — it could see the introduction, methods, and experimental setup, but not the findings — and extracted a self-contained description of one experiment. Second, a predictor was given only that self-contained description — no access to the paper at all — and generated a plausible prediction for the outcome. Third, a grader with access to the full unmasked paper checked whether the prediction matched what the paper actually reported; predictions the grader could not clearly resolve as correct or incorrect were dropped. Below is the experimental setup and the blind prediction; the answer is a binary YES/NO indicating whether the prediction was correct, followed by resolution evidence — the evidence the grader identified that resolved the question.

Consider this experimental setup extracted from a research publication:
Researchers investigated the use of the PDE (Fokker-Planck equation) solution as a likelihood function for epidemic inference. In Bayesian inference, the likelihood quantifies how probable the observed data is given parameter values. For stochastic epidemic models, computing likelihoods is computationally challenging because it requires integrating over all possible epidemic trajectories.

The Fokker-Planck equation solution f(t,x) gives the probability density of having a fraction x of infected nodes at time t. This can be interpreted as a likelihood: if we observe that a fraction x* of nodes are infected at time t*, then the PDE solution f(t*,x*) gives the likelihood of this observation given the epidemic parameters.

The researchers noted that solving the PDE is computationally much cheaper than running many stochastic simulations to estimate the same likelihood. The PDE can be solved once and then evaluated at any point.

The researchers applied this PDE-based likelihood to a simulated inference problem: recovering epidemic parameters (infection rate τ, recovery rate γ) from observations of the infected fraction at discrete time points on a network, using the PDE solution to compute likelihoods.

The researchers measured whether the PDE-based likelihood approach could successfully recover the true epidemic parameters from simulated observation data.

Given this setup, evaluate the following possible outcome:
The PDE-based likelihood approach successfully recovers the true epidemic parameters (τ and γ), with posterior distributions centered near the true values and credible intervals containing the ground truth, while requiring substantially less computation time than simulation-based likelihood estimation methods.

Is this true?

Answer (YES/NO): NO